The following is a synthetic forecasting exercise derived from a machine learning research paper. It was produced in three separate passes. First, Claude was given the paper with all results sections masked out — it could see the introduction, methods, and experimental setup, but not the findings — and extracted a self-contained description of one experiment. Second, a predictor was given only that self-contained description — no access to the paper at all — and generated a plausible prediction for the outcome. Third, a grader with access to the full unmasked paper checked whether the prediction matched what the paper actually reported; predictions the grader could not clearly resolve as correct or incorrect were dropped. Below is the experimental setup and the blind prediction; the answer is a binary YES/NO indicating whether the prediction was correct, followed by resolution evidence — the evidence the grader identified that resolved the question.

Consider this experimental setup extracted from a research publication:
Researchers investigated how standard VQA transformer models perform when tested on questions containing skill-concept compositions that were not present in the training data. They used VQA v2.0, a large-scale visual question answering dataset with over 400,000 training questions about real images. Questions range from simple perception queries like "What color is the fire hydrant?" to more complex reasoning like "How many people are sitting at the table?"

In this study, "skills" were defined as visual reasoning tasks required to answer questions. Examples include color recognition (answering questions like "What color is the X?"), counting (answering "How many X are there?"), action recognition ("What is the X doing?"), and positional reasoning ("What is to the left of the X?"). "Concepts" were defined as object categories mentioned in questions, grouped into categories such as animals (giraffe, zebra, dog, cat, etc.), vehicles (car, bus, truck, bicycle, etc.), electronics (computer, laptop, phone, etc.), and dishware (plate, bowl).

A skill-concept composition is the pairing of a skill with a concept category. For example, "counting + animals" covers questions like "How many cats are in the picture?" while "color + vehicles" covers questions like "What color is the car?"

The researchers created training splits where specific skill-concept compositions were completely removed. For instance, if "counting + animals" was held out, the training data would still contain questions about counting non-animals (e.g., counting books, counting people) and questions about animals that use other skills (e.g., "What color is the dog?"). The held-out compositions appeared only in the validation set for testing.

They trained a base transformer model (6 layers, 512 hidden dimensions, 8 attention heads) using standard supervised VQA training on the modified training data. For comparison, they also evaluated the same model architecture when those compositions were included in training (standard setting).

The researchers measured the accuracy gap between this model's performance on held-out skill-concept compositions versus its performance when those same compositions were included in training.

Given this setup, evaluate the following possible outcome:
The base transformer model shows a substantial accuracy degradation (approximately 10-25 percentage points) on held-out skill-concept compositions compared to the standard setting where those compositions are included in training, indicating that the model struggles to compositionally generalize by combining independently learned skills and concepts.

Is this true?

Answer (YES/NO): YES